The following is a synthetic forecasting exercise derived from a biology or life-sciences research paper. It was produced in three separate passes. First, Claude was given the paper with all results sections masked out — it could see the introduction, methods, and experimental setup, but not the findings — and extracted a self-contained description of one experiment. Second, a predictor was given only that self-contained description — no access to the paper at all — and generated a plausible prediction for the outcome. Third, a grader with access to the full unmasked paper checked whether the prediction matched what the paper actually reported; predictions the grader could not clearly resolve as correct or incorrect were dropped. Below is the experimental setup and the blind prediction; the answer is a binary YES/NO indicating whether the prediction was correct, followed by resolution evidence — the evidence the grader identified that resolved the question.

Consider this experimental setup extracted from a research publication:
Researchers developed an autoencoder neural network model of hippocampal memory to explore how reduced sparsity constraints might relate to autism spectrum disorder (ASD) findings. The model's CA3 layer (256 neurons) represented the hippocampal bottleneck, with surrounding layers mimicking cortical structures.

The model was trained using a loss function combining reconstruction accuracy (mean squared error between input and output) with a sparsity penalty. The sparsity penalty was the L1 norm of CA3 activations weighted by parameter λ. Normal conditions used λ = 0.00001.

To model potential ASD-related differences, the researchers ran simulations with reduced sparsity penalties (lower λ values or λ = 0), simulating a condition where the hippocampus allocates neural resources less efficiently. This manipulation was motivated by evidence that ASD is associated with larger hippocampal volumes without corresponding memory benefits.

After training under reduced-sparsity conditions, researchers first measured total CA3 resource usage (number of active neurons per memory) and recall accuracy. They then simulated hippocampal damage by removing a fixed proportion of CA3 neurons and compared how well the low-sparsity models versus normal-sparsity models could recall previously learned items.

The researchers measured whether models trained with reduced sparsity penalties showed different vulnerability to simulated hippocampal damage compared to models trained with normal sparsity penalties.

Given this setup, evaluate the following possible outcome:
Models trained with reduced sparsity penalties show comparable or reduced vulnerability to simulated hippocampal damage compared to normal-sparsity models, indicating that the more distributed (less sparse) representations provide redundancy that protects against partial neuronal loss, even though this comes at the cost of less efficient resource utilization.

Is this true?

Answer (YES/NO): NO